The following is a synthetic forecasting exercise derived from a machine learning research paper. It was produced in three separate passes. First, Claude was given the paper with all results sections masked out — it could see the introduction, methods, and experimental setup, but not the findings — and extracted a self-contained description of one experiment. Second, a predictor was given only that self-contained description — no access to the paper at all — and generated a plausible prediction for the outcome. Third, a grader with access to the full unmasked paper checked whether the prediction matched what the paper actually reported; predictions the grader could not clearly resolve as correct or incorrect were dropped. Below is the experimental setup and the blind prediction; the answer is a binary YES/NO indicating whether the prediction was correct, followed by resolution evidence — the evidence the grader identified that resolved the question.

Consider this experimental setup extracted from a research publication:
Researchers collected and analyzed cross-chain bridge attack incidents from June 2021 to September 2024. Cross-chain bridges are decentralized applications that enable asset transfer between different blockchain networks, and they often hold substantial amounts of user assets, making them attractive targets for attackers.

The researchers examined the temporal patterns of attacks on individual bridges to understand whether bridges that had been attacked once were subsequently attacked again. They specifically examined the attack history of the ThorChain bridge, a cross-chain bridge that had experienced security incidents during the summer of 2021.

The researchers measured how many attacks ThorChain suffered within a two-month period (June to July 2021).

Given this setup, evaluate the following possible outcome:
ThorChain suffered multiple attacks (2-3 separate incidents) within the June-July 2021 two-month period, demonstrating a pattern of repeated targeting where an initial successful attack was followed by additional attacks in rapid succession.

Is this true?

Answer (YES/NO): YES